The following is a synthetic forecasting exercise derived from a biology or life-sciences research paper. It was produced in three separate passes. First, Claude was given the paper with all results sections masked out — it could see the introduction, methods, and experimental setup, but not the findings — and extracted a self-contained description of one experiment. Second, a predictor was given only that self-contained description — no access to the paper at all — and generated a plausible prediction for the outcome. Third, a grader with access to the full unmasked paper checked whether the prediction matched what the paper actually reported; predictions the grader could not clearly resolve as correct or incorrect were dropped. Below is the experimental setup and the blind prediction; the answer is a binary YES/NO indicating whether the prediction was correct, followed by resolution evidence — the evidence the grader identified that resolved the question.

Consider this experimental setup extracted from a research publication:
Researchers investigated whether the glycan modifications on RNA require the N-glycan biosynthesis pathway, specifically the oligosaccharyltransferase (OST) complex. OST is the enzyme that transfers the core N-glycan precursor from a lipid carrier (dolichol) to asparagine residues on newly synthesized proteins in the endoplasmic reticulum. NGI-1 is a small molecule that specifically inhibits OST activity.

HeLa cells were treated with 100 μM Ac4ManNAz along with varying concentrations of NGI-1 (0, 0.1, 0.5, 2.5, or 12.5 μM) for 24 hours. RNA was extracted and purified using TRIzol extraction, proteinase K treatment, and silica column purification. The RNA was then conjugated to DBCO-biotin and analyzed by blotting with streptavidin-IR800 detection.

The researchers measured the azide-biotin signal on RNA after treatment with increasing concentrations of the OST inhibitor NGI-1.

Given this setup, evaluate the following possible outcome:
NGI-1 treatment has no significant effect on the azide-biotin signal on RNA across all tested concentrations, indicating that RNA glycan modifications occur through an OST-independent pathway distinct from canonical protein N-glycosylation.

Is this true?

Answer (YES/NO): NO